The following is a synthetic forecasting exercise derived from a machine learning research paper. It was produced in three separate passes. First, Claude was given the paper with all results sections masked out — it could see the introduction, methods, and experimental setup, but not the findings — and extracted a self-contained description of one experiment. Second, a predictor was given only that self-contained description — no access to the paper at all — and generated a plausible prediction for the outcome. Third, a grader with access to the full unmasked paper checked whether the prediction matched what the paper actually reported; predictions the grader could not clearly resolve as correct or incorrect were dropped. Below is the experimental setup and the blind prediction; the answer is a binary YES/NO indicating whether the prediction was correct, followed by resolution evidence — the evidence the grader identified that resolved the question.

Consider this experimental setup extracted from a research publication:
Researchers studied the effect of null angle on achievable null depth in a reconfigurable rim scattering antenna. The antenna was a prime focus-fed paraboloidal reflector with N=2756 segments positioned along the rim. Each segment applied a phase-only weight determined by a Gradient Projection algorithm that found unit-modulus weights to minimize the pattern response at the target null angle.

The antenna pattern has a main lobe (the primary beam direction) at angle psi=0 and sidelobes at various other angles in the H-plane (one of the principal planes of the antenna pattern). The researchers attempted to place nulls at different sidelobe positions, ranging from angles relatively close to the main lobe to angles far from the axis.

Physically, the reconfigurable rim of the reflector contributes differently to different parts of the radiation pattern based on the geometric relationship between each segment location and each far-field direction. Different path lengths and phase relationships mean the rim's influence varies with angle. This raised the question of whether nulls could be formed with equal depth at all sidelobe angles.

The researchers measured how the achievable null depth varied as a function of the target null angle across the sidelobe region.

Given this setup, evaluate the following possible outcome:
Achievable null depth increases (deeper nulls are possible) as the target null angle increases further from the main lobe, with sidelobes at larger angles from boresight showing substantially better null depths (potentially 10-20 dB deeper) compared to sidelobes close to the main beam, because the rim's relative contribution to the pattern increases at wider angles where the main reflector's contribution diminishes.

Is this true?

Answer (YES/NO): NO